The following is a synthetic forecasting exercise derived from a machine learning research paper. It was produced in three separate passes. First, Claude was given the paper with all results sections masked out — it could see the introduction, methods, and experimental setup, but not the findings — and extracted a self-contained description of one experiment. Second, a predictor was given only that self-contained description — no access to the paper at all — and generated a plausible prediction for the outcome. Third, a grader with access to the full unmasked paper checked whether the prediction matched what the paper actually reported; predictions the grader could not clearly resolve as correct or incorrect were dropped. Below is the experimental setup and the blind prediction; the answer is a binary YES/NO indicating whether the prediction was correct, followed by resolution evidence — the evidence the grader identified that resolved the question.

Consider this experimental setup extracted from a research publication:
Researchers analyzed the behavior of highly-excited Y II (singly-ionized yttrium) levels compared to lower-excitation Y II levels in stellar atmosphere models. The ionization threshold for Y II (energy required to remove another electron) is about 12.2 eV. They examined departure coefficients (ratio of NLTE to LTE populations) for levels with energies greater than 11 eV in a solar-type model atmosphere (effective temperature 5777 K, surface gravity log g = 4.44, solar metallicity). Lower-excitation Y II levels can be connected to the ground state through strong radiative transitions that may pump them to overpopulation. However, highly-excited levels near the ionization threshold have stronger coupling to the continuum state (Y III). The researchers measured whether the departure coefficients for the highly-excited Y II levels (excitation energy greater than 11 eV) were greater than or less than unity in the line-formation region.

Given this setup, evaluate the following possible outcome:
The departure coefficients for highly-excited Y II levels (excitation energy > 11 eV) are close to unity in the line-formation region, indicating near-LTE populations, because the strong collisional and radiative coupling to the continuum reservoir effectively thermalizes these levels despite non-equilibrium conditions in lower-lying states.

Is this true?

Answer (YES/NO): NO